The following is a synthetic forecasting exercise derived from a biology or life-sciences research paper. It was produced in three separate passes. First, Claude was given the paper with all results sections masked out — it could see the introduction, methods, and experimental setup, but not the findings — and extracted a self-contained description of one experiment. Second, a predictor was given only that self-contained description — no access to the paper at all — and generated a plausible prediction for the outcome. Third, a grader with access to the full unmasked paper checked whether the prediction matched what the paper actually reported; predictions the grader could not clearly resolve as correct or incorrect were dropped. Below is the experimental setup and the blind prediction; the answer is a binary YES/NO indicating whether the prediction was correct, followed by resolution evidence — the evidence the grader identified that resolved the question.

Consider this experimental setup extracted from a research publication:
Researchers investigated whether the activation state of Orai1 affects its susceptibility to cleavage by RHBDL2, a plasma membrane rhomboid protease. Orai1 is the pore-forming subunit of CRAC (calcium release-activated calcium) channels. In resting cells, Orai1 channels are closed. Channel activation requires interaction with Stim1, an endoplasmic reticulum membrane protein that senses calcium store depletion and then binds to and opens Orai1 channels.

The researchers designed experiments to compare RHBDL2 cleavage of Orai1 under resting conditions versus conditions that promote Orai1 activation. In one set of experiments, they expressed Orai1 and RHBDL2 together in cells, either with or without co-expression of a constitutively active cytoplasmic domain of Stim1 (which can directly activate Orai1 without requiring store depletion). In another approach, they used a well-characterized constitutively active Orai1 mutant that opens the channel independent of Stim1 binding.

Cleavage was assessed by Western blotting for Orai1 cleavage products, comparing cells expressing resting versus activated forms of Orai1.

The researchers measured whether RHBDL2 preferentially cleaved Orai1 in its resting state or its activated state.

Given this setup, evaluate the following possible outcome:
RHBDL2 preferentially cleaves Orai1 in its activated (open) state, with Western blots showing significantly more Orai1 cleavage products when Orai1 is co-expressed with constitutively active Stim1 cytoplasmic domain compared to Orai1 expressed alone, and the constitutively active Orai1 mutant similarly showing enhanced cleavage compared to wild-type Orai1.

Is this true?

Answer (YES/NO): NO